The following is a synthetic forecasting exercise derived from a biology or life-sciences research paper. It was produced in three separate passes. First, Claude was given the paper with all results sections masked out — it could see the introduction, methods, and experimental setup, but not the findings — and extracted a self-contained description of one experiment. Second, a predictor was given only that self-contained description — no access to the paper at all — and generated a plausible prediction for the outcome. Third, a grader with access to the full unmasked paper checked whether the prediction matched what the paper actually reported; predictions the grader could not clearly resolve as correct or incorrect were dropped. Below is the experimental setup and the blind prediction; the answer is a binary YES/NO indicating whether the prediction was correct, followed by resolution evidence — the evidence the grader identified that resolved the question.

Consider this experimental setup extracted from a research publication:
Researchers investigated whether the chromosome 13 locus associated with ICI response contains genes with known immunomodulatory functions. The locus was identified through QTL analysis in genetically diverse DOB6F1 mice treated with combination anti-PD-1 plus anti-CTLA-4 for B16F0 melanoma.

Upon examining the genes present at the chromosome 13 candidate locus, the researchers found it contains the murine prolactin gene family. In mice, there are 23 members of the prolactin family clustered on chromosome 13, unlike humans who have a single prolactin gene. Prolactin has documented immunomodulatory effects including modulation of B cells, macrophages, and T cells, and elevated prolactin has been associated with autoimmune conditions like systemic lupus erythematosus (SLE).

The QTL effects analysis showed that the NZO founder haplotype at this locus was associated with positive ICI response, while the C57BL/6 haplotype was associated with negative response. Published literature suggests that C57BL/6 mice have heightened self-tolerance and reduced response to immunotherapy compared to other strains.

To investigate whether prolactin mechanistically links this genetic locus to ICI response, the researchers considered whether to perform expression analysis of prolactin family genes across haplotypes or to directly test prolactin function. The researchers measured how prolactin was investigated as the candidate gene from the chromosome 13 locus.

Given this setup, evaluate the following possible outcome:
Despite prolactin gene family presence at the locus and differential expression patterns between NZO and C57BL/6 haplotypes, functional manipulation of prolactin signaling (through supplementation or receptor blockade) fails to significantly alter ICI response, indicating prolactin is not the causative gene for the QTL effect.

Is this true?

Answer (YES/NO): NO